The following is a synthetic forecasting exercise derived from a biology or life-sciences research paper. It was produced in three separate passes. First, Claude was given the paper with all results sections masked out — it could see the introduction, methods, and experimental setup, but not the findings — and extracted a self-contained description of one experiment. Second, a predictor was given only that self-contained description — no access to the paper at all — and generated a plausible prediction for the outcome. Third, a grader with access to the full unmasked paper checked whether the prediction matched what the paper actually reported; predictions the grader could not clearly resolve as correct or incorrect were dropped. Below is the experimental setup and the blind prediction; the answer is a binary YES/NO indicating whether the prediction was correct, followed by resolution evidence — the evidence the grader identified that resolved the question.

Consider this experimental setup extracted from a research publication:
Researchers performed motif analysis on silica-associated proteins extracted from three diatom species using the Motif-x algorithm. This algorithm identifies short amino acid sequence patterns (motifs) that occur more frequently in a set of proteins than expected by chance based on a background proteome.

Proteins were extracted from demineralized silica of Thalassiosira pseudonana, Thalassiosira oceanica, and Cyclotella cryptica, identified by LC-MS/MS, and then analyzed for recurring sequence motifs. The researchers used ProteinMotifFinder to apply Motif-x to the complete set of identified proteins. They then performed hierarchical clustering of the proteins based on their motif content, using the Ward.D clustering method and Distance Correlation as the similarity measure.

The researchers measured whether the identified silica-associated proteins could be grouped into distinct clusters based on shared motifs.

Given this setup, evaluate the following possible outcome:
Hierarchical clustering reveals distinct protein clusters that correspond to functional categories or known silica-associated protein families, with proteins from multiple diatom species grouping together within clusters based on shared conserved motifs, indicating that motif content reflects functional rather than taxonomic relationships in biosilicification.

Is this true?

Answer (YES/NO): YES